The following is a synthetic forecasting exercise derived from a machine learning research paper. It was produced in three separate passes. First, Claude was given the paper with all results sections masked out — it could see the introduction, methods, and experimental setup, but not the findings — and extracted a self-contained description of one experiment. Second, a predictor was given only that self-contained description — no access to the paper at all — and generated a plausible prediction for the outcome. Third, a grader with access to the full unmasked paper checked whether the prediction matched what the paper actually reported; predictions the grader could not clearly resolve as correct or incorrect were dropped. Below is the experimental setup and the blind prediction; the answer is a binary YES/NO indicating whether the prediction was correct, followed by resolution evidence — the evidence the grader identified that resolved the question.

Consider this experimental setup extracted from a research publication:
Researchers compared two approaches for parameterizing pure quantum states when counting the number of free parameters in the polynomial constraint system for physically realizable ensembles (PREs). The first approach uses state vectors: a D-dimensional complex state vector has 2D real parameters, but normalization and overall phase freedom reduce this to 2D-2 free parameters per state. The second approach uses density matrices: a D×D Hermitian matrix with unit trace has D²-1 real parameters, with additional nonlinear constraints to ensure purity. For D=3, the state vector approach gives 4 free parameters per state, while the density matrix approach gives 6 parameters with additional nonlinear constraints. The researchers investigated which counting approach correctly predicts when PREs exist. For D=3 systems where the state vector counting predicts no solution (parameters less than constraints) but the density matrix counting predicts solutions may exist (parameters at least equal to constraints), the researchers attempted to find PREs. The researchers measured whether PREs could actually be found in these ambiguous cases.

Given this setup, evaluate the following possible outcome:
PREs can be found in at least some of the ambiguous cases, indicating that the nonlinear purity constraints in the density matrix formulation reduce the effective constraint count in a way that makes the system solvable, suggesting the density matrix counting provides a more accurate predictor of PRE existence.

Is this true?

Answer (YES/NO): NO